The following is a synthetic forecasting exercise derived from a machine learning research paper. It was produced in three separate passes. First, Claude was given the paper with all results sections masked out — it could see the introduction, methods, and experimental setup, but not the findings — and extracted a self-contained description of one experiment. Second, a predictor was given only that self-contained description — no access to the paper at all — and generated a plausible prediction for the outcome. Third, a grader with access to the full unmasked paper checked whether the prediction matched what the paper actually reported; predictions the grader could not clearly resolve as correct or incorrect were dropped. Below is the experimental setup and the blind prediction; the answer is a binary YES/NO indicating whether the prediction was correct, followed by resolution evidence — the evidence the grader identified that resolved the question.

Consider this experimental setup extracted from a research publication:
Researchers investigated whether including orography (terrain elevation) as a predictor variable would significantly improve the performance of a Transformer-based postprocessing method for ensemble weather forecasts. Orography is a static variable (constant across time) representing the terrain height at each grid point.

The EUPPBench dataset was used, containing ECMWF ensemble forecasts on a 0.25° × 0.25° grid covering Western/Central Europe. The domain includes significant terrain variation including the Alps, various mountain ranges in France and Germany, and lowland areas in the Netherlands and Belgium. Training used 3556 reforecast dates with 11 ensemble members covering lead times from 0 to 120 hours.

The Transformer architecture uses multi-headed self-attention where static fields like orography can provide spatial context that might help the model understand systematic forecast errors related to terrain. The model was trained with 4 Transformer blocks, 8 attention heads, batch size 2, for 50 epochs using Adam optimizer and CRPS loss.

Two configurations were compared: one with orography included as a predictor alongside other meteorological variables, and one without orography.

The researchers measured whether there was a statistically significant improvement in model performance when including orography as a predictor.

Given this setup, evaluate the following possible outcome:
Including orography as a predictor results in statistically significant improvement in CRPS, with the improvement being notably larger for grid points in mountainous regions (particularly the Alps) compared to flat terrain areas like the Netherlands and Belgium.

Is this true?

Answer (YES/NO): NO